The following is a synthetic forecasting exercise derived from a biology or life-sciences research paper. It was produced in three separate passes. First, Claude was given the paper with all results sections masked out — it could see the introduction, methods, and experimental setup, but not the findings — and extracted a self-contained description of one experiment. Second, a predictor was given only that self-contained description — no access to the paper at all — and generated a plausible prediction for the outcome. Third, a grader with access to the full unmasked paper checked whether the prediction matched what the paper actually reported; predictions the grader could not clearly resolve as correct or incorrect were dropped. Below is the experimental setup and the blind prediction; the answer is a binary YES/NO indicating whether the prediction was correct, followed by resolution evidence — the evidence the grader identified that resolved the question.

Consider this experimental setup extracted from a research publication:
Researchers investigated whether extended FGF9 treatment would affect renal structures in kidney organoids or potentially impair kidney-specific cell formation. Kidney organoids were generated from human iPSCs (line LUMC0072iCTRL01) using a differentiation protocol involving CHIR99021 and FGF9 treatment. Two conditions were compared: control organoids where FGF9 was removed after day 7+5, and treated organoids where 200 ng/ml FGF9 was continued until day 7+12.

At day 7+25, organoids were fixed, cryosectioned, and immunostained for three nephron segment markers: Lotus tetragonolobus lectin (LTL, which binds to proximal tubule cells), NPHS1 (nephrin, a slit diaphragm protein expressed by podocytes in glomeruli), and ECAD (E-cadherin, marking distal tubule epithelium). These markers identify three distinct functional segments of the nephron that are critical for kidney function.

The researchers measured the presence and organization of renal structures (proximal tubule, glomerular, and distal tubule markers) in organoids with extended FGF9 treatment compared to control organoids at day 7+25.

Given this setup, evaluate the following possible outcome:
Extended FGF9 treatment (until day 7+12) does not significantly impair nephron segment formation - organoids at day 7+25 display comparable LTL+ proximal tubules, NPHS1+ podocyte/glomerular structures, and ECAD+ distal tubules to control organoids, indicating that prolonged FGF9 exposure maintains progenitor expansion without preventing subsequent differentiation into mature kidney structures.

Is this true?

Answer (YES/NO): YES